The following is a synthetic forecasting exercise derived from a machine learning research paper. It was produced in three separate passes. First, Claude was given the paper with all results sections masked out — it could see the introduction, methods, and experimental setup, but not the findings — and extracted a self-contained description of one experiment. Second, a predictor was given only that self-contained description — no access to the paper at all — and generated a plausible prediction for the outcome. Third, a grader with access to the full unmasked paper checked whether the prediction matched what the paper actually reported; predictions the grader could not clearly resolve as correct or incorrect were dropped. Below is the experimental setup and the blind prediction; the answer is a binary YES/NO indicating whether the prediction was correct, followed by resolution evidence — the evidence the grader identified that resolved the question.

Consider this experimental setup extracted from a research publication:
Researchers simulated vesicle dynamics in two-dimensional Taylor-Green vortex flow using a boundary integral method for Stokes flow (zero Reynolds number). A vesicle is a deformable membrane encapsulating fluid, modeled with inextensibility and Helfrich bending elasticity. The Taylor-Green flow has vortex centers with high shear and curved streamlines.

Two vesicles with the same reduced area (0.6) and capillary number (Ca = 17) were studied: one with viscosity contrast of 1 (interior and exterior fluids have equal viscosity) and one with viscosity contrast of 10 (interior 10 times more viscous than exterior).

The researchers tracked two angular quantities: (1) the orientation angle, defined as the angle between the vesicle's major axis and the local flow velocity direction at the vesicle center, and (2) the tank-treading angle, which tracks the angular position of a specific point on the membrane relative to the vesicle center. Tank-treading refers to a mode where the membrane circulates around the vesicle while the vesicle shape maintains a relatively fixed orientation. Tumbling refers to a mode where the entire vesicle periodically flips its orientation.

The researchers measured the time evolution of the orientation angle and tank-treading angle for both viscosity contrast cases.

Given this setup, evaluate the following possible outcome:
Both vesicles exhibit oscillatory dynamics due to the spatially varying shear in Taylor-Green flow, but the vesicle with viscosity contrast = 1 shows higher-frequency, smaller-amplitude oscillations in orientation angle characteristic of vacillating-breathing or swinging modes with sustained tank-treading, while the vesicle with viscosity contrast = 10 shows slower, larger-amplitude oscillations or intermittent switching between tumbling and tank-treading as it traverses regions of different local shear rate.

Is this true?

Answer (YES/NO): NO